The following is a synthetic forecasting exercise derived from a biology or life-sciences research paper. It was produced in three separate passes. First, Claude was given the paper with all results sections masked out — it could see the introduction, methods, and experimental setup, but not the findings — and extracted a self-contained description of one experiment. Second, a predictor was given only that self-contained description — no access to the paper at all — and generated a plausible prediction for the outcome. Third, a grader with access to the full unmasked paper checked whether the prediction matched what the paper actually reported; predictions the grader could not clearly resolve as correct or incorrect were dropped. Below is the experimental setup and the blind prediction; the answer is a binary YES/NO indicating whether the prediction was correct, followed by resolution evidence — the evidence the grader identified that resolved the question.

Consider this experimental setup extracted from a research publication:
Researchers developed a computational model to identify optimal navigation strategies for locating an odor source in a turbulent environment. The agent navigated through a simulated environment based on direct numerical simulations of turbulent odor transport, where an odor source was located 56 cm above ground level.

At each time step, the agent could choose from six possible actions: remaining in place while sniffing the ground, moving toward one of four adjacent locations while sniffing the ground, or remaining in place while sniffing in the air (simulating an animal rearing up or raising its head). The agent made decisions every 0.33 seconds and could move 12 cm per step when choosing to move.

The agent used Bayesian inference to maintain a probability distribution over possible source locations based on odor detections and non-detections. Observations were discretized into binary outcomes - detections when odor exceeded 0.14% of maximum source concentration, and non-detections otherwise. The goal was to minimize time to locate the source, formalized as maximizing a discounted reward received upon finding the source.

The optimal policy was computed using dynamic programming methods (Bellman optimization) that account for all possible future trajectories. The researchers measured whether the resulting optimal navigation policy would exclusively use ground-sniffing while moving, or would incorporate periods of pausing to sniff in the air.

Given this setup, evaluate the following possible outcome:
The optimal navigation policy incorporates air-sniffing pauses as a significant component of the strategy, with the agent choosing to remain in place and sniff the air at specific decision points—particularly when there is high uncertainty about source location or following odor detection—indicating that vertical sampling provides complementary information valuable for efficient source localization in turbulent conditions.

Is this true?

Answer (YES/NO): NO